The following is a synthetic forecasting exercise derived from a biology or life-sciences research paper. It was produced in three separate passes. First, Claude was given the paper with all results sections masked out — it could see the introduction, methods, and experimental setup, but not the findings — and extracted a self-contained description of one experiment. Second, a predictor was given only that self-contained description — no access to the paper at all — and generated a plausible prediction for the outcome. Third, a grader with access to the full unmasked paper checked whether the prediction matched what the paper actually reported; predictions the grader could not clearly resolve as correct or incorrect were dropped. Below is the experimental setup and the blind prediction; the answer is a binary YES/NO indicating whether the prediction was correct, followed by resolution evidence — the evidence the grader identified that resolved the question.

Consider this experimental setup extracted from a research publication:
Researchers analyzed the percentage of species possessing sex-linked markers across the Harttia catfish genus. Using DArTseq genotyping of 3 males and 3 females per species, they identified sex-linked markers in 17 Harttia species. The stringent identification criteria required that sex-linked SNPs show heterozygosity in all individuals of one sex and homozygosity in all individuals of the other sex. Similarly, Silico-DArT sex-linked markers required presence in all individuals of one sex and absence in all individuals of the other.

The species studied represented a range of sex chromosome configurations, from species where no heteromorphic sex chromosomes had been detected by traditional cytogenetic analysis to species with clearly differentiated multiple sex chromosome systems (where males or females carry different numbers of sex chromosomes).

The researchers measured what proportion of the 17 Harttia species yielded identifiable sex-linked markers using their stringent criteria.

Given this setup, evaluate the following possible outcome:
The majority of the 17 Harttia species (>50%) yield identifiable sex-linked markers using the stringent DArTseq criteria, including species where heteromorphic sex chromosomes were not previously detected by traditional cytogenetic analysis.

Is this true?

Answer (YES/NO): YES